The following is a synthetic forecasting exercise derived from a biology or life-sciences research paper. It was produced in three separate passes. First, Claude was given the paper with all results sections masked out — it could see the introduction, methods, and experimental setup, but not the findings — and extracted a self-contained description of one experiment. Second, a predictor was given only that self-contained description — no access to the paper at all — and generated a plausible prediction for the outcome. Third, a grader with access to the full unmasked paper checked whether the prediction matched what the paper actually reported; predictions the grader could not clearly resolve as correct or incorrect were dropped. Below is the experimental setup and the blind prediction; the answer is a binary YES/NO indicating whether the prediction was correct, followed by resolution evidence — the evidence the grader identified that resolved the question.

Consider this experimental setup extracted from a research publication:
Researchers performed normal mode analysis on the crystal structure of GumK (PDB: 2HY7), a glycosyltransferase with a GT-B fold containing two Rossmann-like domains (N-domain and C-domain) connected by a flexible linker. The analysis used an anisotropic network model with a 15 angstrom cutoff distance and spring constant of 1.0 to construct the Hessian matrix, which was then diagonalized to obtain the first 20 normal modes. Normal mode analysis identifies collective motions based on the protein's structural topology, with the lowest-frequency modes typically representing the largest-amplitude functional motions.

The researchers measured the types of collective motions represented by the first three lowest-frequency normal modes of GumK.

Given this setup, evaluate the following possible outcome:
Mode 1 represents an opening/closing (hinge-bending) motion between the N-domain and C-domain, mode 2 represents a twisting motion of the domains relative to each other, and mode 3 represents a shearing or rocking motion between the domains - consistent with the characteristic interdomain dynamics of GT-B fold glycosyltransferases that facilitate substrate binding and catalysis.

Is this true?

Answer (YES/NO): NO